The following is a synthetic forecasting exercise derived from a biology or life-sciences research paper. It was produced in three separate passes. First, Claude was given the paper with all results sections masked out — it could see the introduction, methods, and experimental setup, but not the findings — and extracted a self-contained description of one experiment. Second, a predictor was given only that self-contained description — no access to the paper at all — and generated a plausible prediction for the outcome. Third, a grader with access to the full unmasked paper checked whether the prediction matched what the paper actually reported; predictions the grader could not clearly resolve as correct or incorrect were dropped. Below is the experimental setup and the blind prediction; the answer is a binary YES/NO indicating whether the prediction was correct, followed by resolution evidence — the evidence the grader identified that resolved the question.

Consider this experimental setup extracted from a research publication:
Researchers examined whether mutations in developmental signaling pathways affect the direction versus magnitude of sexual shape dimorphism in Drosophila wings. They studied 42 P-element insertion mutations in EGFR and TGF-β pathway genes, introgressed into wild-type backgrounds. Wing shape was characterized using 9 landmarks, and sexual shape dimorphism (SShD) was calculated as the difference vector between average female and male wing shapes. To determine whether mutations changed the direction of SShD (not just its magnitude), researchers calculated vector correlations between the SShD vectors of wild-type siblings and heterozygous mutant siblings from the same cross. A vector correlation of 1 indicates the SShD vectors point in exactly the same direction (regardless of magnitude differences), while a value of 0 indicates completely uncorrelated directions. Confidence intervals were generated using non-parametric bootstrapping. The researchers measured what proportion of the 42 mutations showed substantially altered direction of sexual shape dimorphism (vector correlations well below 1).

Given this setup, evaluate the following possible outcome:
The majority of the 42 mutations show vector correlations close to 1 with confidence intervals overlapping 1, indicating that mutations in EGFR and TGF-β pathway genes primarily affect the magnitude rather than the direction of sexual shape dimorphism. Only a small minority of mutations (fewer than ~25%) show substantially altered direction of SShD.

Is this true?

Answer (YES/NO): YES